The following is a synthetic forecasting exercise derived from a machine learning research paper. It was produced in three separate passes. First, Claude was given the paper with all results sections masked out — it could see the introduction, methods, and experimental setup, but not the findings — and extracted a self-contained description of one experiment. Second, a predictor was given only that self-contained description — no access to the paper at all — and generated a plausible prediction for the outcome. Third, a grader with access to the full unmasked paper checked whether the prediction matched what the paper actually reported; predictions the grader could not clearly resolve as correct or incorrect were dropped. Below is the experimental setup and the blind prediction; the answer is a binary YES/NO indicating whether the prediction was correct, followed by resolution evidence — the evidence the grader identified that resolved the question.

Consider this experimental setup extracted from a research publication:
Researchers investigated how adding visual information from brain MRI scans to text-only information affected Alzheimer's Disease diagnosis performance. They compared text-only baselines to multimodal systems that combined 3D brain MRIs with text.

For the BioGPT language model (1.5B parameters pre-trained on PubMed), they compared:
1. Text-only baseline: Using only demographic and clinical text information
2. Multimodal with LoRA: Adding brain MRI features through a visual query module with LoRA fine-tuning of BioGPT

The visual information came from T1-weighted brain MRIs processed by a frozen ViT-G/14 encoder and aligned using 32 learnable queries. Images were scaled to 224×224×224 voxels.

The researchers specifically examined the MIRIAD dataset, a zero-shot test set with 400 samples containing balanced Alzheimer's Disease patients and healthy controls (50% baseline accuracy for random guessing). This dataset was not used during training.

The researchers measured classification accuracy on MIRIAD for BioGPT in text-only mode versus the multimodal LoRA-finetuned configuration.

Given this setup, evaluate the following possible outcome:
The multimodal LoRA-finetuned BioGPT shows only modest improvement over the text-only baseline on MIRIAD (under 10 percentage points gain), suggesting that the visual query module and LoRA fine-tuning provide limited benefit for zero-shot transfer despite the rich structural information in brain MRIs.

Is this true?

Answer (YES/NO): YES